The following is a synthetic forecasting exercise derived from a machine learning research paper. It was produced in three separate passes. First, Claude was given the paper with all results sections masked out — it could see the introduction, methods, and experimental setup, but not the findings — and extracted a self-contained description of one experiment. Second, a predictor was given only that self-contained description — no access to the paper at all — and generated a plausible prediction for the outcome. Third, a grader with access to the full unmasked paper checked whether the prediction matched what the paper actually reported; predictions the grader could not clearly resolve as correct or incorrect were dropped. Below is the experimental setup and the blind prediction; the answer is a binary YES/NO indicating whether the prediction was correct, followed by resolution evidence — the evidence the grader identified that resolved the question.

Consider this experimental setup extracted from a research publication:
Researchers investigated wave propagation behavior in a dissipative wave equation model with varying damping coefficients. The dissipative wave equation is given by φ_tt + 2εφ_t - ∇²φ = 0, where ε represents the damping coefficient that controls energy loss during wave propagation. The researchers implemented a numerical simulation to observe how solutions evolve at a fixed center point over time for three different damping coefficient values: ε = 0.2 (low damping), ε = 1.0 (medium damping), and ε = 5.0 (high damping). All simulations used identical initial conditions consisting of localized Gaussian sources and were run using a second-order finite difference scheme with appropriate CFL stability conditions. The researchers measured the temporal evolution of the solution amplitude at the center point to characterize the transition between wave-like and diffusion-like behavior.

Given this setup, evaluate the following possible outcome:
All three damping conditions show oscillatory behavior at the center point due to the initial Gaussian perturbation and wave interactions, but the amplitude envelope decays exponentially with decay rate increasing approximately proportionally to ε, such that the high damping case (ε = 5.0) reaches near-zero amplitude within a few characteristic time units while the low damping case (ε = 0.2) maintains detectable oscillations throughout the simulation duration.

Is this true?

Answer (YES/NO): NO